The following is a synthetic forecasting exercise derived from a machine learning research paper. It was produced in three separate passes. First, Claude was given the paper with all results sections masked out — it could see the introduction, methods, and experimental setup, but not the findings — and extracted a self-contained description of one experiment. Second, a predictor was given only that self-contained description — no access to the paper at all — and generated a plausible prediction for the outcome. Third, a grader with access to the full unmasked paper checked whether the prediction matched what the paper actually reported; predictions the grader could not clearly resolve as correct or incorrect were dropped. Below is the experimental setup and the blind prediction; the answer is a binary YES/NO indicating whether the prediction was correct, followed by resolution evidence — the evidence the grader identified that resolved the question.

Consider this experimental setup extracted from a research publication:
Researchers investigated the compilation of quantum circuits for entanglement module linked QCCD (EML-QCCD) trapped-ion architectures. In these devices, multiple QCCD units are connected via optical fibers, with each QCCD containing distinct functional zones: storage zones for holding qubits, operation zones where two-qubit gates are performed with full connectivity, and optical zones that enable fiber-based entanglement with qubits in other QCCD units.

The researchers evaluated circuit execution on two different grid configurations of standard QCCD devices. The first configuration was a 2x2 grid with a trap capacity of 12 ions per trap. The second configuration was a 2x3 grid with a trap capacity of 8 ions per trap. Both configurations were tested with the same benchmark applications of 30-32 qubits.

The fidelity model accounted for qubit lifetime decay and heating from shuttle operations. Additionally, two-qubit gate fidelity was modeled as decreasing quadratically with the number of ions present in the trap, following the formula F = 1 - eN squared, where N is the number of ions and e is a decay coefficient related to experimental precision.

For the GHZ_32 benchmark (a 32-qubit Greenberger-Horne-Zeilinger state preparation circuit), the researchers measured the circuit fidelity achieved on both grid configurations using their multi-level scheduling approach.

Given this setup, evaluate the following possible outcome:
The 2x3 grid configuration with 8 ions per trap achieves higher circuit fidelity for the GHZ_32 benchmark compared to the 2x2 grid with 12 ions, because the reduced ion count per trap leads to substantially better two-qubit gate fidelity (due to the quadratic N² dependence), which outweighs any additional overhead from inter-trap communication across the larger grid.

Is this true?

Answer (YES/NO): YES